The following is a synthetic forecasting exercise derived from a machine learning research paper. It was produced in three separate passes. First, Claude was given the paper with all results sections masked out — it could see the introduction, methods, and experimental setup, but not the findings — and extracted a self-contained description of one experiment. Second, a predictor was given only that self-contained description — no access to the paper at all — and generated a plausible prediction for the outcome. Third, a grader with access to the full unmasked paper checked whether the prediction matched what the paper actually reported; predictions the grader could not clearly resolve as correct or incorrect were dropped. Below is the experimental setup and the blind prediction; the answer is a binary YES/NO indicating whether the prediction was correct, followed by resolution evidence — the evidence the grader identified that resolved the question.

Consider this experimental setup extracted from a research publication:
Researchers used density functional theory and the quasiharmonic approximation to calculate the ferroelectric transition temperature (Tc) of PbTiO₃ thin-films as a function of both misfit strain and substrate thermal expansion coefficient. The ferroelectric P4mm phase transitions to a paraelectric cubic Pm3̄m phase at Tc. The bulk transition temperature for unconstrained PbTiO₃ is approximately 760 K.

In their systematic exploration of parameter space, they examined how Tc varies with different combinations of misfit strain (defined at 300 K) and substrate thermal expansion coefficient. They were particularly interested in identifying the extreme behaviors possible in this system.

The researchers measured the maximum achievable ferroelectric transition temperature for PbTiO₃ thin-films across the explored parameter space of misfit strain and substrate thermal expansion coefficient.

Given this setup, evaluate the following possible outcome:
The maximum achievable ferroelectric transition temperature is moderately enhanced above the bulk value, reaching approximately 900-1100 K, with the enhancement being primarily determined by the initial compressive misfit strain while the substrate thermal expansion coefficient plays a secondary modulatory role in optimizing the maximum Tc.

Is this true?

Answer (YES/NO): NO